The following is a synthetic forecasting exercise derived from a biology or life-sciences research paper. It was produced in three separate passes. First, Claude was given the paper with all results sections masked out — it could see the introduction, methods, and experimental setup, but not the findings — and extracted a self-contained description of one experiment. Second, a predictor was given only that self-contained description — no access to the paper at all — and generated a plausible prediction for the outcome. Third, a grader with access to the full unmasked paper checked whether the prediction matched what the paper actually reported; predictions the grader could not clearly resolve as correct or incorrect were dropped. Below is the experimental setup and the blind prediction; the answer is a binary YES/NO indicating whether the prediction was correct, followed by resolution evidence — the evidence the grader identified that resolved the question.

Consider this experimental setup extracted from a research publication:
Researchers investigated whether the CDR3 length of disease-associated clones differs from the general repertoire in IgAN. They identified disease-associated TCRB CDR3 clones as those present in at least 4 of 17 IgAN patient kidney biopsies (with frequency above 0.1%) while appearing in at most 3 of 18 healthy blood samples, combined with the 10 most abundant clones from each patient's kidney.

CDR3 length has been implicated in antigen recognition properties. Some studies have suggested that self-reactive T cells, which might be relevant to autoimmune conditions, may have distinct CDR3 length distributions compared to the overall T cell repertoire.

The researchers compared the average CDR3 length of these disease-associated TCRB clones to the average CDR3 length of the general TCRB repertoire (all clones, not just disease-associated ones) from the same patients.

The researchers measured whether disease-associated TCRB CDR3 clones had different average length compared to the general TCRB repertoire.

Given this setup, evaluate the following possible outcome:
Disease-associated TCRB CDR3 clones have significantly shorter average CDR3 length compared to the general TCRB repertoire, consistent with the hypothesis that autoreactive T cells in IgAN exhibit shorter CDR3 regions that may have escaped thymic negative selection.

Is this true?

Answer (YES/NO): YES